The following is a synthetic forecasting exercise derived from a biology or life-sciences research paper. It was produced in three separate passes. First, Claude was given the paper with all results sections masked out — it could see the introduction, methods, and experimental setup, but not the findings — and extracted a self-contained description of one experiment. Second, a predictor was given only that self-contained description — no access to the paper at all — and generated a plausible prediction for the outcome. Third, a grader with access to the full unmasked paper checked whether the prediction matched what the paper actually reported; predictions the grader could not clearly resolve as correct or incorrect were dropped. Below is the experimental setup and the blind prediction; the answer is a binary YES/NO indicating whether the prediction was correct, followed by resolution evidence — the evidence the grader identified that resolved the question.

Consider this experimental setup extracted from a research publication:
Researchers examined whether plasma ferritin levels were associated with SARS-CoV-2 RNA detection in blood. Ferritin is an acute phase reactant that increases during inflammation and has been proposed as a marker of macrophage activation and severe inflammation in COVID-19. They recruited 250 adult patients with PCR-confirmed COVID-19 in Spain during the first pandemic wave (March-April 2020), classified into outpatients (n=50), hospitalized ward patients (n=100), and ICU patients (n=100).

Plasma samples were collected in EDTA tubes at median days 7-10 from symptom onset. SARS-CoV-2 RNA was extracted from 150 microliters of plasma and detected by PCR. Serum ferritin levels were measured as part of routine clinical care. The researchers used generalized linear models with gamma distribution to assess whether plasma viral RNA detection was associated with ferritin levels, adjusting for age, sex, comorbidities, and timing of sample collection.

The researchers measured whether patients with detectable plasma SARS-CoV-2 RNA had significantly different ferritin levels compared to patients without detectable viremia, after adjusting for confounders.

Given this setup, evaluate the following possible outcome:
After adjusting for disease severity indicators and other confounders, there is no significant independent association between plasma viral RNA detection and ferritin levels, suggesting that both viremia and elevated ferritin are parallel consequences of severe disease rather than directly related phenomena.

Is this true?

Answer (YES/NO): NO